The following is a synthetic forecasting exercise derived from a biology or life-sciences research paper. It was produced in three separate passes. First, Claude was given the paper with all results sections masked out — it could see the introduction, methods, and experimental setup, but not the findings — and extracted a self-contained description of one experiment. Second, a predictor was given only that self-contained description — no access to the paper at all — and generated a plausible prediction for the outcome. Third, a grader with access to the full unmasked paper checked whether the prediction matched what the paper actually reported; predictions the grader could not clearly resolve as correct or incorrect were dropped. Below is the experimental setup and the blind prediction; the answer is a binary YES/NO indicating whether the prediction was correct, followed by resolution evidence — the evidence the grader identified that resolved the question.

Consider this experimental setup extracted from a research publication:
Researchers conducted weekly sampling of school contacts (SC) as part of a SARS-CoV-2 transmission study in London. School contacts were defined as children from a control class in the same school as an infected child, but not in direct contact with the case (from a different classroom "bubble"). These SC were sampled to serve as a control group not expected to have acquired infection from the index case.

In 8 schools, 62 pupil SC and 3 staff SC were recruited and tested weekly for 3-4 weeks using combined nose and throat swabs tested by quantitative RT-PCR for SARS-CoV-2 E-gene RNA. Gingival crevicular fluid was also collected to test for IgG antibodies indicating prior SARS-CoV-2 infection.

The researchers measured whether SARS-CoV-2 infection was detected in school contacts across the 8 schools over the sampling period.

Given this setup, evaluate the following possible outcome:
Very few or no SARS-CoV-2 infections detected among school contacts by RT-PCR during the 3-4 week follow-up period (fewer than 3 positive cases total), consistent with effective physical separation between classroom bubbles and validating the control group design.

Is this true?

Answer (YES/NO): NO